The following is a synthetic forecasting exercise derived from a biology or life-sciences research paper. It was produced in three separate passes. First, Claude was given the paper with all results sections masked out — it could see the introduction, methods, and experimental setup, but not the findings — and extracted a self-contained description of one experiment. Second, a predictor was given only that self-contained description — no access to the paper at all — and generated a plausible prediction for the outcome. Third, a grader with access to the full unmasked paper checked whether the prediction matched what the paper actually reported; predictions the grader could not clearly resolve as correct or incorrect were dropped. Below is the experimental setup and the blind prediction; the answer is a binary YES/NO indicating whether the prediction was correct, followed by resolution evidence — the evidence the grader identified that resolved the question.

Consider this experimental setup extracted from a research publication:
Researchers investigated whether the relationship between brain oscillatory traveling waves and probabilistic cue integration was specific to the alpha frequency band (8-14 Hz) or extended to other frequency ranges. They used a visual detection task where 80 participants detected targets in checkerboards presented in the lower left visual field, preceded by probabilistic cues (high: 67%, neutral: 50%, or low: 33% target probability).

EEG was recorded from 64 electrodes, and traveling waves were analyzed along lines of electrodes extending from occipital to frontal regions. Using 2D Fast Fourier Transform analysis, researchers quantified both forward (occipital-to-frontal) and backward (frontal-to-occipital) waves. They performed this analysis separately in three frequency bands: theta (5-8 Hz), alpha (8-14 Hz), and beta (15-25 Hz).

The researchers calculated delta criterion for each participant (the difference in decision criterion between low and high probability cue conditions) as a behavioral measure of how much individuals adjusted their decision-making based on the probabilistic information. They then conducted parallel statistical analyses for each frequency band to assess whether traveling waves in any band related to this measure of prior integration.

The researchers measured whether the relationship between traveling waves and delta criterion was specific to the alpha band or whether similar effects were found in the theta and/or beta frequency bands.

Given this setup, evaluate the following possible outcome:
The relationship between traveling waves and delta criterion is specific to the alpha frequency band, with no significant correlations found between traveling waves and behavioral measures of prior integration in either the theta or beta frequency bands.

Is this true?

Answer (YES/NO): YES